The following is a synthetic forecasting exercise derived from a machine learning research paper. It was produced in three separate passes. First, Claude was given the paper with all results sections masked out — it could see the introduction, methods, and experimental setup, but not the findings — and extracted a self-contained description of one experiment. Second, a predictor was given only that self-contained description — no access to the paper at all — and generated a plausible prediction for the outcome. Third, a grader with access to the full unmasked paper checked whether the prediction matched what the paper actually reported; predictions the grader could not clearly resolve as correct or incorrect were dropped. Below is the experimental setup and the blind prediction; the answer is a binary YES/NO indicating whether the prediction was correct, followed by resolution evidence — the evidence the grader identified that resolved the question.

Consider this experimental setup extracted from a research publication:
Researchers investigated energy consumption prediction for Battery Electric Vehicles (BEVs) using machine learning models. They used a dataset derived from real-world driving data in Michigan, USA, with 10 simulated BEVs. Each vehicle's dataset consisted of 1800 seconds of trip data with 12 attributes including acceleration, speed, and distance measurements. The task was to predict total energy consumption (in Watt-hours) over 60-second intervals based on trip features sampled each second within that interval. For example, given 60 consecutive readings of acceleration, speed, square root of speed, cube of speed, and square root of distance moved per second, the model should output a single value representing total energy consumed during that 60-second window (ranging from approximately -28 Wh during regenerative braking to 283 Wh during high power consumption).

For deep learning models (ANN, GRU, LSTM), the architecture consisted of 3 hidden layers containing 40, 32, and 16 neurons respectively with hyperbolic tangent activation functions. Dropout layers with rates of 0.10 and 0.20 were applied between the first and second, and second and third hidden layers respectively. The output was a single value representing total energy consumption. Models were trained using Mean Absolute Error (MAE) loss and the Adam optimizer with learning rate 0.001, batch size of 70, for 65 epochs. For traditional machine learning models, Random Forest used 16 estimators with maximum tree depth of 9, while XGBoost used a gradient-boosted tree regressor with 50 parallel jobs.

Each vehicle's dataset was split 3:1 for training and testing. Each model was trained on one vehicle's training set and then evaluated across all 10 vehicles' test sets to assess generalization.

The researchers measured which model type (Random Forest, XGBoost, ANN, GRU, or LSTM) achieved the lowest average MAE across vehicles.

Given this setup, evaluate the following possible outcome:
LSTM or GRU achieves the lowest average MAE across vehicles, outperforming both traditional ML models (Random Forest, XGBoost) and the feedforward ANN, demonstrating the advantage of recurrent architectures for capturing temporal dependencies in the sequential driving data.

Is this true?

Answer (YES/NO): YES